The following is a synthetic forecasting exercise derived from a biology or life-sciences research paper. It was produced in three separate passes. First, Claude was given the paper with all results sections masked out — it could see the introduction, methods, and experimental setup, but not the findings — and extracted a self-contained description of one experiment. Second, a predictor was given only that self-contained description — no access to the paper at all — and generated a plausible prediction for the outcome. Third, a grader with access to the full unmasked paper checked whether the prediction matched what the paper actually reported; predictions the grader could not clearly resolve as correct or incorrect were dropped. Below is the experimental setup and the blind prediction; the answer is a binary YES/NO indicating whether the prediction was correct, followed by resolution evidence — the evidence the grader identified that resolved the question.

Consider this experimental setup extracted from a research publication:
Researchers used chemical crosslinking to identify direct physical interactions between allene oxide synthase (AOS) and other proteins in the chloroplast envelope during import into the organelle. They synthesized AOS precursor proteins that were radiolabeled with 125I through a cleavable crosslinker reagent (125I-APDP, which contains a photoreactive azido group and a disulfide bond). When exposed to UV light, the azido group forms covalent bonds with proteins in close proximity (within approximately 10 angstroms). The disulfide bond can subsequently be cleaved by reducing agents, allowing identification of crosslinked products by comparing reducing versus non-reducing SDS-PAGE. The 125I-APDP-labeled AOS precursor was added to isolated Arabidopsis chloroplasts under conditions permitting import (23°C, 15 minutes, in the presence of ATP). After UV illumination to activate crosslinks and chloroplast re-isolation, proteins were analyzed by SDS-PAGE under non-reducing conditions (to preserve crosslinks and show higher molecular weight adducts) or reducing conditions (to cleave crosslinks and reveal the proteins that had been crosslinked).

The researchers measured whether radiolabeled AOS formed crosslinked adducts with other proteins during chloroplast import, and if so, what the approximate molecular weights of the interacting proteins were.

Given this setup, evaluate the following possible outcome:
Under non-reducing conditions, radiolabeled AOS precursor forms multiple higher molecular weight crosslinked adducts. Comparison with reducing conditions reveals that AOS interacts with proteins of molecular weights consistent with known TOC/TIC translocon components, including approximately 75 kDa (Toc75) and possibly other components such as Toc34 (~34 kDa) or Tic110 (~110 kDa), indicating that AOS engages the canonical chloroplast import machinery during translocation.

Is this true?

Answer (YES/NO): NO